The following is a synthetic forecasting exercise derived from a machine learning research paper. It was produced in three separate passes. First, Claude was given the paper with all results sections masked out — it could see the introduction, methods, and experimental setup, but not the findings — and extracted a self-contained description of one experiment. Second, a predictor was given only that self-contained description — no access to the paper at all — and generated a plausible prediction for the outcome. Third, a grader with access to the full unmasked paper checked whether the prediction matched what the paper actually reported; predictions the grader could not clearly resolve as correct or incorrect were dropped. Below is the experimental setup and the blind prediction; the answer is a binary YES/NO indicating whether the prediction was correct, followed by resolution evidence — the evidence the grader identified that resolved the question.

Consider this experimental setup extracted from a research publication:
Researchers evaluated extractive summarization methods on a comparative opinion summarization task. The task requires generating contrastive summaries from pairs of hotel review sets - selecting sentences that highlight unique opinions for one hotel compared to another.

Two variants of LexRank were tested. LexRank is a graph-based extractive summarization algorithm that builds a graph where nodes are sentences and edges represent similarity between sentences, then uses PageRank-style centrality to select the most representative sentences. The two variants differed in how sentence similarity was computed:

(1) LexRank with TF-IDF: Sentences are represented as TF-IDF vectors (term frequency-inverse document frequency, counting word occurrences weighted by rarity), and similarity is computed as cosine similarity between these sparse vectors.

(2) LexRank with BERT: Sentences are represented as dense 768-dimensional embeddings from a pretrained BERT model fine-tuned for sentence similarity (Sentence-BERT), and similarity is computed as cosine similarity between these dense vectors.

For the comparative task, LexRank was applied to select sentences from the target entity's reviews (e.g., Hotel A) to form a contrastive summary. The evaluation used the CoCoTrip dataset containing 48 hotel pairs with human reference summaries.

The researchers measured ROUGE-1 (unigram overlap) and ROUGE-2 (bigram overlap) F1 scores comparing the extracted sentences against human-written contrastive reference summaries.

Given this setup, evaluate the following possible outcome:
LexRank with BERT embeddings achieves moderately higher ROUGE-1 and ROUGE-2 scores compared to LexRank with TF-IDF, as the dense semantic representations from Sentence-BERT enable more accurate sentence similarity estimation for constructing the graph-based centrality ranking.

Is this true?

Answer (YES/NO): NO